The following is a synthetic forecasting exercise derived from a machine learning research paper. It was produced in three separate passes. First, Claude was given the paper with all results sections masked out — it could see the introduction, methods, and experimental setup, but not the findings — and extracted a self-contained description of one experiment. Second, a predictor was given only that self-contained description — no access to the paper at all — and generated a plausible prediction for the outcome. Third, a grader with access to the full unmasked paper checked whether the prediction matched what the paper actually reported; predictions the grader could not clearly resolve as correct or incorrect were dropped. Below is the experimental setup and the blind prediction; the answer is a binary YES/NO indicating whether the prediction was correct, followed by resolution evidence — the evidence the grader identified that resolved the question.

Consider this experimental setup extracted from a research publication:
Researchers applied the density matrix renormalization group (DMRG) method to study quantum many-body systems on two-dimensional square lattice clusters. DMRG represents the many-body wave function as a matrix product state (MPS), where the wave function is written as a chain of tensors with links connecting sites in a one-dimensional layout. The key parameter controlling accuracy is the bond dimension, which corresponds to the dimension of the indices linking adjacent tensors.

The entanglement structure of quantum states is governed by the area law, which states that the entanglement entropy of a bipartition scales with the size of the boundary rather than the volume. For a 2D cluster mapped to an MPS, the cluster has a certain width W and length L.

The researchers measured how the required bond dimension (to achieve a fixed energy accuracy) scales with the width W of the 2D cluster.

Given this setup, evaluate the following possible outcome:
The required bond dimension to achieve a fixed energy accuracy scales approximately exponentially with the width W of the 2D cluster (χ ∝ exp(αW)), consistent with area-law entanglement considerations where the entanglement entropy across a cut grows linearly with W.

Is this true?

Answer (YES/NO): YES